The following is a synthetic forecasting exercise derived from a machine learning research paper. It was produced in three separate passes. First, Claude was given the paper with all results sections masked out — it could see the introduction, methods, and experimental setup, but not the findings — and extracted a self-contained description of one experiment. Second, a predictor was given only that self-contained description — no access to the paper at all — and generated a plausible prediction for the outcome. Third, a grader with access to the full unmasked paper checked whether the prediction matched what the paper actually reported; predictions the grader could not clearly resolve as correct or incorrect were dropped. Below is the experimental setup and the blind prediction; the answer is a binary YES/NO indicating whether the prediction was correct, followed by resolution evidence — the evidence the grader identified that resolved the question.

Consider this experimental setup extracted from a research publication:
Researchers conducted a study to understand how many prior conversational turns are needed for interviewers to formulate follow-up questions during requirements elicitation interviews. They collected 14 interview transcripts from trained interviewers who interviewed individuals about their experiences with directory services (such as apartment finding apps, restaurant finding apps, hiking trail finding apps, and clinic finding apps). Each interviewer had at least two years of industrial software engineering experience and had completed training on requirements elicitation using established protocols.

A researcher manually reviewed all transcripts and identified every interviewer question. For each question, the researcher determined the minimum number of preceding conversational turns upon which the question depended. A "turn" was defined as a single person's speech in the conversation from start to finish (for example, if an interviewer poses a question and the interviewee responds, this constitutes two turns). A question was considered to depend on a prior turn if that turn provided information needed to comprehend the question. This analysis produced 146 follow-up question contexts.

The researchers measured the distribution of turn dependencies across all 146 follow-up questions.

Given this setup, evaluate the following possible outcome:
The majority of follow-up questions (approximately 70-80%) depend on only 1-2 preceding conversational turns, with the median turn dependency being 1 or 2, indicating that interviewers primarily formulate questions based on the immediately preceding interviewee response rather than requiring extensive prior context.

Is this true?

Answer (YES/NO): NO